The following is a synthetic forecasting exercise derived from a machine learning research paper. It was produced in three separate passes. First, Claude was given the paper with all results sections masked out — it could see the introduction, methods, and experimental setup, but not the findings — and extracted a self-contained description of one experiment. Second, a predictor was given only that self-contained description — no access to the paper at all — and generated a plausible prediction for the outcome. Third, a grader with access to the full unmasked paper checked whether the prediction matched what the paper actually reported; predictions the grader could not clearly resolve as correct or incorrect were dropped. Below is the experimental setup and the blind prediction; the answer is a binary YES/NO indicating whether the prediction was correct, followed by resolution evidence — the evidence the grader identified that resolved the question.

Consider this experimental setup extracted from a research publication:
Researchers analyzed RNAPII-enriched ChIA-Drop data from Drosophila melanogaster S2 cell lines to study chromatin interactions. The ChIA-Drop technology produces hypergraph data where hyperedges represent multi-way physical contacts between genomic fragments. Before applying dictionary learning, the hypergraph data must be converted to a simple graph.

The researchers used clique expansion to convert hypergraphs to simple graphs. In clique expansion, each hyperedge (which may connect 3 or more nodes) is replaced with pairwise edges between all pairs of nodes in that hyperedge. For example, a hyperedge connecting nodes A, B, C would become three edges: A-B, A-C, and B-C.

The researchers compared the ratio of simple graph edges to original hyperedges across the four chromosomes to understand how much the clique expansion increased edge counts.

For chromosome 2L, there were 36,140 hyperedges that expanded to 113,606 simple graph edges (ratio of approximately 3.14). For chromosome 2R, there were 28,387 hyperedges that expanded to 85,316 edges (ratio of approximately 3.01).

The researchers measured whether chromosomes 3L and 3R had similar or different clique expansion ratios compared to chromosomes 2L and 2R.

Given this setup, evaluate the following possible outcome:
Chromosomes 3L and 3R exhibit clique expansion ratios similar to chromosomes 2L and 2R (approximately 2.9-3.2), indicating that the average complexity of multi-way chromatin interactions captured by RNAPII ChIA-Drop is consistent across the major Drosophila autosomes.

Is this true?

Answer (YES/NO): YES